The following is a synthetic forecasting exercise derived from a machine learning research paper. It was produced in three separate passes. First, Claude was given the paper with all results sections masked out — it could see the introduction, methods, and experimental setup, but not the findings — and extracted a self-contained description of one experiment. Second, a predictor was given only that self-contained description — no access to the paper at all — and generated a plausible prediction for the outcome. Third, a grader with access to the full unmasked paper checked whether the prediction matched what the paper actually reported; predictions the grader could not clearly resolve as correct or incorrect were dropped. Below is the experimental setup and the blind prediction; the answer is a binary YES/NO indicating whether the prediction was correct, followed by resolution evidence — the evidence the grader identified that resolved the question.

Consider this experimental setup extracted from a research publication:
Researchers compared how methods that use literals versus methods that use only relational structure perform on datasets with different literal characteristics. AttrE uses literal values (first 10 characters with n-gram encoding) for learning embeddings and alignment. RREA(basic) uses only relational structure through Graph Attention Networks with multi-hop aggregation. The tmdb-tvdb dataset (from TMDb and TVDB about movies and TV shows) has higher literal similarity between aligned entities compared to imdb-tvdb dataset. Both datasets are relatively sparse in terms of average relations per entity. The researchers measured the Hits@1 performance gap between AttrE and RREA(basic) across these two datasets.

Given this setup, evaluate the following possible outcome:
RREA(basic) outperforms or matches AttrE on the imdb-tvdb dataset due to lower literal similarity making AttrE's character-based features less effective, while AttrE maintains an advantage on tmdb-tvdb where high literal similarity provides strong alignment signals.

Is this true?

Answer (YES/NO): NO